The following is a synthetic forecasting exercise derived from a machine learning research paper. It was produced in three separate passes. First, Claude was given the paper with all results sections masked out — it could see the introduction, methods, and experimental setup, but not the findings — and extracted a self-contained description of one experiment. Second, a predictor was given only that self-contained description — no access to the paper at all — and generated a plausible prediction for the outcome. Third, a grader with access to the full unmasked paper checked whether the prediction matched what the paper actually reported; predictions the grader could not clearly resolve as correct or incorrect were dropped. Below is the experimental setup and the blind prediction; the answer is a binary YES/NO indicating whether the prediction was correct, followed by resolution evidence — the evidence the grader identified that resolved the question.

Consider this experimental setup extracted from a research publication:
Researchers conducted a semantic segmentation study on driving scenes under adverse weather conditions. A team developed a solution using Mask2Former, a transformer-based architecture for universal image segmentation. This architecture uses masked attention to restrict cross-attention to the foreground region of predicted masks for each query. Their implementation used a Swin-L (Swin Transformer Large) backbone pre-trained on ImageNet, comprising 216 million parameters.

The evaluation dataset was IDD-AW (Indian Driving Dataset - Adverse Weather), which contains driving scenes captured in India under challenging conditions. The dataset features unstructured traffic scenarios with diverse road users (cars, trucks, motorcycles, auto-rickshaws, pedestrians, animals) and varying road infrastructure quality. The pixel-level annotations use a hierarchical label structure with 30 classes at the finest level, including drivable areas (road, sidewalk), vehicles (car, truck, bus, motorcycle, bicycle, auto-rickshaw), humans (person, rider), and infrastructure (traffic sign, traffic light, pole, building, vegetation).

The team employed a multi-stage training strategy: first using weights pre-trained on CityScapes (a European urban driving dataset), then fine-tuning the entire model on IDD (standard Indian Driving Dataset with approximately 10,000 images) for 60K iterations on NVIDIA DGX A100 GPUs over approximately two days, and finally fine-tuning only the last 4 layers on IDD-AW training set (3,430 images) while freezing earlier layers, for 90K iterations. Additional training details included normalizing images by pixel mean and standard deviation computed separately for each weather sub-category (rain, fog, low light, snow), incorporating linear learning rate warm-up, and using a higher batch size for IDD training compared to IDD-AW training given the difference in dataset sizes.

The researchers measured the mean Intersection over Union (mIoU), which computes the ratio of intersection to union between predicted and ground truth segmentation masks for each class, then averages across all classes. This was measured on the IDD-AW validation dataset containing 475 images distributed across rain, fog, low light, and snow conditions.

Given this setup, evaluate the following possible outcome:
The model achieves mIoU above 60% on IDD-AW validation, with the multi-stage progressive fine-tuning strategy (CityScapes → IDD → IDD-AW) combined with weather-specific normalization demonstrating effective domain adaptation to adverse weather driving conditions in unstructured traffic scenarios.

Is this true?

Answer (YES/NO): YES